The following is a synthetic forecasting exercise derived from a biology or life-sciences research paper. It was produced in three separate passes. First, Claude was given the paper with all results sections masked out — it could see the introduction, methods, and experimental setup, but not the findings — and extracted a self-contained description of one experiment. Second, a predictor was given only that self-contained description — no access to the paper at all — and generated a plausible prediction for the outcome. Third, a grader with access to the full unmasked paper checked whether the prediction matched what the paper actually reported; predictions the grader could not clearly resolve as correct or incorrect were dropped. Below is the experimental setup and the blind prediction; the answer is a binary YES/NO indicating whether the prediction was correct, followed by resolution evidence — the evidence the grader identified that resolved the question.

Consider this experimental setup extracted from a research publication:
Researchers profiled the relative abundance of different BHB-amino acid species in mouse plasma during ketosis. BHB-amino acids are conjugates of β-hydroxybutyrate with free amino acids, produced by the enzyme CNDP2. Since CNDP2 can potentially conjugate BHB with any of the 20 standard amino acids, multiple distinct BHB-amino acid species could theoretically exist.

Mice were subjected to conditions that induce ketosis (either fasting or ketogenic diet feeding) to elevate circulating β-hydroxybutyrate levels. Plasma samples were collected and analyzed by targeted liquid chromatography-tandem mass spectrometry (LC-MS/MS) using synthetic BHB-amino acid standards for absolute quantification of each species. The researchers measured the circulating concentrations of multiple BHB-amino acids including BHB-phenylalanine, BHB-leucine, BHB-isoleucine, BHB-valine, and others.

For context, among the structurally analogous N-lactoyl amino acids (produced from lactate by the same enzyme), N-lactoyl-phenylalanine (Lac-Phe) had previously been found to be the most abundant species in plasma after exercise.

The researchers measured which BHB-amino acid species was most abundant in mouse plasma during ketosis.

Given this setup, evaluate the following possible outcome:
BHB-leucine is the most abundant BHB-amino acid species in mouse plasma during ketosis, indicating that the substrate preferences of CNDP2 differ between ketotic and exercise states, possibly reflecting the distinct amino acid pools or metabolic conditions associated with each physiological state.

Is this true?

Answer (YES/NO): NO